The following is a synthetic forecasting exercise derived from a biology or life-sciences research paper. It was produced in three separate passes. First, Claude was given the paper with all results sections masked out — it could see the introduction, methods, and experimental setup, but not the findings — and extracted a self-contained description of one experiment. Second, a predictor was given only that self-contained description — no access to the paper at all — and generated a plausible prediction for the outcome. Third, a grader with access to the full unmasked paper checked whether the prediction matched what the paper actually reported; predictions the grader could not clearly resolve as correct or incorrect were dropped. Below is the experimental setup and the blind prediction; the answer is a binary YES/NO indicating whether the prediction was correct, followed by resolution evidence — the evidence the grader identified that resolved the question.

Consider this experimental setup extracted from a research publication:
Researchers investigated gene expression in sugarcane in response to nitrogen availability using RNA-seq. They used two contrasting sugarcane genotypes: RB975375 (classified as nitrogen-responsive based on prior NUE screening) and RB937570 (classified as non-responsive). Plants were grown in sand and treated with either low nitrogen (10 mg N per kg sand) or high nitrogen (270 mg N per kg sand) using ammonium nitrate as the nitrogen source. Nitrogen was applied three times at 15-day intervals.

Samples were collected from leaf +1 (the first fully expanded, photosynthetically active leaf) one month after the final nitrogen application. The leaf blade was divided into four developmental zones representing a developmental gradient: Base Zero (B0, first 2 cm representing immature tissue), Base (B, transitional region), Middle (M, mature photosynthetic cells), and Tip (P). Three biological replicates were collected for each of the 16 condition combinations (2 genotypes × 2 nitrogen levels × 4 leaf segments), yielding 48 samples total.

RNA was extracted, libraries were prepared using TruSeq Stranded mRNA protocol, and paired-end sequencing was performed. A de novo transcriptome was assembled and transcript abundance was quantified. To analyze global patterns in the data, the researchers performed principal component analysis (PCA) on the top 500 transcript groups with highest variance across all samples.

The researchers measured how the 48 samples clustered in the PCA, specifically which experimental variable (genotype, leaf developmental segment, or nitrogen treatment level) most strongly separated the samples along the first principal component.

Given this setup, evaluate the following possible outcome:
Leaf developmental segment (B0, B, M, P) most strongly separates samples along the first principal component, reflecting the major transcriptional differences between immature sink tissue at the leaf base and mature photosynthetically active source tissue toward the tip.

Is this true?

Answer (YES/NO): NO